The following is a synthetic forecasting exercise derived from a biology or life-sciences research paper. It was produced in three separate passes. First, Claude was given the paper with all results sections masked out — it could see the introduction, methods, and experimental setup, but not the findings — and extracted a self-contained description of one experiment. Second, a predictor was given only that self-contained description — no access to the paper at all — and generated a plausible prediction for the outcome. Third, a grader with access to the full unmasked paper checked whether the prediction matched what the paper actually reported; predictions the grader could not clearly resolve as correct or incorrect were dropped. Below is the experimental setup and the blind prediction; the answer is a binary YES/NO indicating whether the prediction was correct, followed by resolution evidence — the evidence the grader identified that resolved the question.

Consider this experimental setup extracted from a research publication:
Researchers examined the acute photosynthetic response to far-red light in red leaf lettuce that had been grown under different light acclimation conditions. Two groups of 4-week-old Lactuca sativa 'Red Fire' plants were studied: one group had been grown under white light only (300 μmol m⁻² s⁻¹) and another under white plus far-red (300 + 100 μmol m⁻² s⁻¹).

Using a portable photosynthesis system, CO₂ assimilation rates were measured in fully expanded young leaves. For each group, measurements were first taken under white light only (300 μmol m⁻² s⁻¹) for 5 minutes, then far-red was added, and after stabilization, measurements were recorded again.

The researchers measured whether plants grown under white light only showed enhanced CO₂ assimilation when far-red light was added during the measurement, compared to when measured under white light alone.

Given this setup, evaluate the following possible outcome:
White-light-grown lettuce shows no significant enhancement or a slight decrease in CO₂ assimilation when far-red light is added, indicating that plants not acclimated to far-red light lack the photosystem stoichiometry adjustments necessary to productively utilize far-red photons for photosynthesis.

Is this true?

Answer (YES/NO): NO